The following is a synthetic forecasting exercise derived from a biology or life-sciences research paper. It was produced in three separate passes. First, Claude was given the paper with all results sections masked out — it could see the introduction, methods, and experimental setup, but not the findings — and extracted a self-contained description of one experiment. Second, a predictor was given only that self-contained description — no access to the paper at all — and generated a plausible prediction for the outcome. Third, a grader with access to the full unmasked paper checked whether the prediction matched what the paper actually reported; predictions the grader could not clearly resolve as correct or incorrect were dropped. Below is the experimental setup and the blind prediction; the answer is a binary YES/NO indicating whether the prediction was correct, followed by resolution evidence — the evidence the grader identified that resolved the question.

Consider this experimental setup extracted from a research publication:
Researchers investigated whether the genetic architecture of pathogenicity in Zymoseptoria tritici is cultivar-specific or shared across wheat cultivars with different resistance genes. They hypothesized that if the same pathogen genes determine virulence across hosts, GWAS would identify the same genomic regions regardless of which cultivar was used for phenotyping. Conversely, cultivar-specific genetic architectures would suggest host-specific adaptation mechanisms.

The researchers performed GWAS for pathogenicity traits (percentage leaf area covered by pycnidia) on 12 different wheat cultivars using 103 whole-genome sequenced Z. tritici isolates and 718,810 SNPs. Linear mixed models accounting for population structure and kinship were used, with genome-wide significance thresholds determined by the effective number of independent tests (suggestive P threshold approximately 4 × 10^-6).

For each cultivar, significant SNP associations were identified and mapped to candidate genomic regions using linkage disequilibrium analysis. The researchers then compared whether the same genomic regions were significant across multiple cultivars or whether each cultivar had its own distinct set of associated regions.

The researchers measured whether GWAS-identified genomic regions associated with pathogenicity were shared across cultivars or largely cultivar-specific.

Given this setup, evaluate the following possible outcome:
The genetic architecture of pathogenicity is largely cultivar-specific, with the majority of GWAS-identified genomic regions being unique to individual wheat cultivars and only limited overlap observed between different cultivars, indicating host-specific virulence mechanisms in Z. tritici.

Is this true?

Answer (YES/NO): YES